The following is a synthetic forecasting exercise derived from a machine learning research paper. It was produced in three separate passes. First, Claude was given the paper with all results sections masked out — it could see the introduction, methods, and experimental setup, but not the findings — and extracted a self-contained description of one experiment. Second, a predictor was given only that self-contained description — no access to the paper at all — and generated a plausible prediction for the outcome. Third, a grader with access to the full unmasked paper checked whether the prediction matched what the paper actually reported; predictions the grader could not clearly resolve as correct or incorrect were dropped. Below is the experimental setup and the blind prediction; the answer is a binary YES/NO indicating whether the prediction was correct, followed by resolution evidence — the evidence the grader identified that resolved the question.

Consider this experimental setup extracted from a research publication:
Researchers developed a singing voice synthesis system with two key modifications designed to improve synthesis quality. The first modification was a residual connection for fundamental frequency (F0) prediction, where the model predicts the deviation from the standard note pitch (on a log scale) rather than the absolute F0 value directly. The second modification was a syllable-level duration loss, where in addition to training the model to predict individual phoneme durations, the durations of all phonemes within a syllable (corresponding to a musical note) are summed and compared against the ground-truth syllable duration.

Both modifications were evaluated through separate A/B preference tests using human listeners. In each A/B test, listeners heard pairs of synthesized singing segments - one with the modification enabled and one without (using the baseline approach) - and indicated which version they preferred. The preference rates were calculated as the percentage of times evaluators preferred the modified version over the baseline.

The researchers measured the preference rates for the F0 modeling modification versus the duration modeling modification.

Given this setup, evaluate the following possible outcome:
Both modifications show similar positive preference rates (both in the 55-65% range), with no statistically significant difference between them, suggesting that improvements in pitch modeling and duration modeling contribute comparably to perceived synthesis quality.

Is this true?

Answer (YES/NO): NO